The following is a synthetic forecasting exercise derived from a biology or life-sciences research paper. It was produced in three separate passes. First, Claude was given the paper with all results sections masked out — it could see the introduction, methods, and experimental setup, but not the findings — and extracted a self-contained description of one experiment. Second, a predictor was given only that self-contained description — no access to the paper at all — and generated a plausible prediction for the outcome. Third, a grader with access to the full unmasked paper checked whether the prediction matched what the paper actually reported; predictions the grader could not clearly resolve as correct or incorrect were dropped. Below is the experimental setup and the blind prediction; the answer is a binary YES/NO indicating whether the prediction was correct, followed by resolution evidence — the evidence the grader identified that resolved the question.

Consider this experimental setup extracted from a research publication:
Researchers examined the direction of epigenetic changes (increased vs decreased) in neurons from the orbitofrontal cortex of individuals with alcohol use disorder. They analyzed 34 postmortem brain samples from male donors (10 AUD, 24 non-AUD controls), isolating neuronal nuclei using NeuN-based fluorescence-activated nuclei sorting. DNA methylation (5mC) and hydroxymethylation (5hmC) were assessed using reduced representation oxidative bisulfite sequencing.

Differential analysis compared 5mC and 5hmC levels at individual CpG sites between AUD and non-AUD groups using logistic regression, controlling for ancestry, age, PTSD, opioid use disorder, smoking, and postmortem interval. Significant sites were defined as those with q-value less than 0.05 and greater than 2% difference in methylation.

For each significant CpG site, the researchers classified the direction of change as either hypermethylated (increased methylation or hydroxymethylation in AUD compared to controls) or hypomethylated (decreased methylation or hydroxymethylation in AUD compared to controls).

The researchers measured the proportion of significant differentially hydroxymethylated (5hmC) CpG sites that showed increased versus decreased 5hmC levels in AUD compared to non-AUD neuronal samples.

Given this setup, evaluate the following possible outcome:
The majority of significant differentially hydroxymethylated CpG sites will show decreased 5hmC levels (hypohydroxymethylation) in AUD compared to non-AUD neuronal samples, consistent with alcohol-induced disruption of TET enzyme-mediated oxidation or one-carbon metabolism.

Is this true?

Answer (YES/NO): YES